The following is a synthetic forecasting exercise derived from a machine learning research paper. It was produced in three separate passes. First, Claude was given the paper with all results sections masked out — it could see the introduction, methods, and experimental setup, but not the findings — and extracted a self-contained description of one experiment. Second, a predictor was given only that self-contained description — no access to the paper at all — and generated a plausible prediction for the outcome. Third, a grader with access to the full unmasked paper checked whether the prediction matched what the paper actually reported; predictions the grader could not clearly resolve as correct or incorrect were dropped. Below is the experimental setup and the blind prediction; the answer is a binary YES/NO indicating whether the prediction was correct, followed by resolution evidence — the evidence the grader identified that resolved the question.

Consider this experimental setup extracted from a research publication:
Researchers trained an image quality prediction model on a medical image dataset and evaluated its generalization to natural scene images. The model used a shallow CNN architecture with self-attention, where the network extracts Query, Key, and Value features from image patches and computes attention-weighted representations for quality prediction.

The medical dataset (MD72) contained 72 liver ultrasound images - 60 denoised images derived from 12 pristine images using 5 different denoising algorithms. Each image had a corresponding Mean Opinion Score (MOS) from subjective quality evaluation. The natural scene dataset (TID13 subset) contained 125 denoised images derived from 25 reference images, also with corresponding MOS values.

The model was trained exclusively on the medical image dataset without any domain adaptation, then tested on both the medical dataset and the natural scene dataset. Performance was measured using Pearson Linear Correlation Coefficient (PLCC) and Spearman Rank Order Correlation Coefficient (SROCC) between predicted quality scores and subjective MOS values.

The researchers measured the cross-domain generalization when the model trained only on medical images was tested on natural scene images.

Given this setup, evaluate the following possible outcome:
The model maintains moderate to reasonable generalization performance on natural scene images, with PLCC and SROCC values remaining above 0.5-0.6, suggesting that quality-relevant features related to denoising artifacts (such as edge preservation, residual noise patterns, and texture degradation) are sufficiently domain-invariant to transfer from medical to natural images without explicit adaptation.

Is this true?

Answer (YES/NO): NO